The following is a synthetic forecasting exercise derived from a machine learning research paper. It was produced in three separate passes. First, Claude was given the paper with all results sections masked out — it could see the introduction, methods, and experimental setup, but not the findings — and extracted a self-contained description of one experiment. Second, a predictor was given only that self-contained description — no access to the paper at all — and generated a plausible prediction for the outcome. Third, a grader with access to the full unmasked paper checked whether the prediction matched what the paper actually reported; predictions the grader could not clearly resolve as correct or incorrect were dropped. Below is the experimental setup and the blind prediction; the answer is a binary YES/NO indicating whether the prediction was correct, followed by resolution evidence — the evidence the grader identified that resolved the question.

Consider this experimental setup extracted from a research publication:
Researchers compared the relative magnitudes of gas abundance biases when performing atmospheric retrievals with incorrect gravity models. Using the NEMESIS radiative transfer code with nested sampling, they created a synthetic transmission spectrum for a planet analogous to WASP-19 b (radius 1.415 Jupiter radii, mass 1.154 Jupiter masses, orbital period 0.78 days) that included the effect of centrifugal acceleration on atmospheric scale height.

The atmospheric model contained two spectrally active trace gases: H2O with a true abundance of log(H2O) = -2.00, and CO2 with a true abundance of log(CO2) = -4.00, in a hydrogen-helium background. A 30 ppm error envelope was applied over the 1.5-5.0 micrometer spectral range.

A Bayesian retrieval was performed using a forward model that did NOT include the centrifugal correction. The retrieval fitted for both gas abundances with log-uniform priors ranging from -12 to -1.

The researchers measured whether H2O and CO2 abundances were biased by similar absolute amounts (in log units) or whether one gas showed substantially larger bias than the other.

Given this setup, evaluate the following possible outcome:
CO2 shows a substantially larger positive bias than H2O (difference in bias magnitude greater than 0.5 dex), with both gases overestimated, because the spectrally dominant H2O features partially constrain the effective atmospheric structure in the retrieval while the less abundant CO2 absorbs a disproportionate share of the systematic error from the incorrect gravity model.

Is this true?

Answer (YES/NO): NO